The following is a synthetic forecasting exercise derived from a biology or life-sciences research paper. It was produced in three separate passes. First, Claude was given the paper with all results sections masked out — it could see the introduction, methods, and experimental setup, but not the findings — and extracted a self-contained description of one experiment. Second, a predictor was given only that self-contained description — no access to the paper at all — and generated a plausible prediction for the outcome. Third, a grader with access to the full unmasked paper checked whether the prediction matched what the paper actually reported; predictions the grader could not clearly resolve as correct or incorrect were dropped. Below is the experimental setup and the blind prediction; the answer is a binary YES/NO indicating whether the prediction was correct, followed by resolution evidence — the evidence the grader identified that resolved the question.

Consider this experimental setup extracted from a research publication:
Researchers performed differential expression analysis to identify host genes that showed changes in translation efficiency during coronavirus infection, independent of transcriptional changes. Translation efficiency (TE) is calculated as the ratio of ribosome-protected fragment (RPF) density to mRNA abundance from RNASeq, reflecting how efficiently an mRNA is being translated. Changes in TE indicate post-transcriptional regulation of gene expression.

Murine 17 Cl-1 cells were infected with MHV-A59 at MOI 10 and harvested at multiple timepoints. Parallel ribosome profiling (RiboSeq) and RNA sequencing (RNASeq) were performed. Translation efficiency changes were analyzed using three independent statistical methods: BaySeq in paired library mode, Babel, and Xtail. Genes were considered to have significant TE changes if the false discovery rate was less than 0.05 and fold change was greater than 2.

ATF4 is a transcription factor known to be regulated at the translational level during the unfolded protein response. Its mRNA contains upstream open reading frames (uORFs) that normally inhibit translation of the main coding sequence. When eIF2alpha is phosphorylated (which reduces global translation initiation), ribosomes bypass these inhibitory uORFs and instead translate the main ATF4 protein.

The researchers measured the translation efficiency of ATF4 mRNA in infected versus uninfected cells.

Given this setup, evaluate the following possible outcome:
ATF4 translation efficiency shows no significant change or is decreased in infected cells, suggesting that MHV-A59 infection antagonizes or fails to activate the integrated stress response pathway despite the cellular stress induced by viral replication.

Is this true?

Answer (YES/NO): NO